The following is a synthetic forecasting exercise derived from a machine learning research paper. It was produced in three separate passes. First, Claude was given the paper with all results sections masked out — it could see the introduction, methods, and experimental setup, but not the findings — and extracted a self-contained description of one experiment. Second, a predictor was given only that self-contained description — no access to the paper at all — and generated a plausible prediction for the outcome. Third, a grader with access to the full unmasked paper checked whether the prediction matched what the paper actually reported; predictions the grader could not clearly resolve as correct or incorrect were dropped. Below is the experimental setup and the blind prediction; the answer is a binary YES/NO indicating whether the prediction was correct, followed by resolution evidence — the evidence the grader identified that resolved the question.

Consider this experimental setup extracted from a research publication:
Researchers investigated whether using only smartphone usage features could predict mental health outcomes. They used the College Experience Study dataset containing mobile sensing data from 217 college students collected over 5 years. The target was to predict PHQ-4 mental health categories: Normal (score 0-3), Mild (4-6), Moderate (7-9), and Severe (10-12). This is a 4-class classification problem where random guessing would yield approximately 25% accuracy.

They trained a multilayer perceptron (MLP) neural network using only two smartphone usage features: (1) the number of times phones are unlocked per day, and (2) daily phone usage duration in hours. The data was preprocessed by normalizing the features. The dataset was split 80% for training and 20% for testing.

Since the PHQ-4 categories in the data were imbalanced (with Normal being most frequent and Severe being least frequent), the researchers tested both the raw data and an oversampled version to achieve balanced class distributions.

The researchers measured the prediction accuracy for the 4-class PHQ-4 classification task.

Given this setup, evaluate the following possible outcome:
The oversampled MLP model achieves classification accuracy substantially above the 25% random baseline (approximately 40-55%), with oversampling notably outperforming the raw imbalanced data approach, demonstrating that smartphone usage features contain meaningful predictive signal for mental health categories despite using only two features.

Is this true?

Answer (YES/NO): NO